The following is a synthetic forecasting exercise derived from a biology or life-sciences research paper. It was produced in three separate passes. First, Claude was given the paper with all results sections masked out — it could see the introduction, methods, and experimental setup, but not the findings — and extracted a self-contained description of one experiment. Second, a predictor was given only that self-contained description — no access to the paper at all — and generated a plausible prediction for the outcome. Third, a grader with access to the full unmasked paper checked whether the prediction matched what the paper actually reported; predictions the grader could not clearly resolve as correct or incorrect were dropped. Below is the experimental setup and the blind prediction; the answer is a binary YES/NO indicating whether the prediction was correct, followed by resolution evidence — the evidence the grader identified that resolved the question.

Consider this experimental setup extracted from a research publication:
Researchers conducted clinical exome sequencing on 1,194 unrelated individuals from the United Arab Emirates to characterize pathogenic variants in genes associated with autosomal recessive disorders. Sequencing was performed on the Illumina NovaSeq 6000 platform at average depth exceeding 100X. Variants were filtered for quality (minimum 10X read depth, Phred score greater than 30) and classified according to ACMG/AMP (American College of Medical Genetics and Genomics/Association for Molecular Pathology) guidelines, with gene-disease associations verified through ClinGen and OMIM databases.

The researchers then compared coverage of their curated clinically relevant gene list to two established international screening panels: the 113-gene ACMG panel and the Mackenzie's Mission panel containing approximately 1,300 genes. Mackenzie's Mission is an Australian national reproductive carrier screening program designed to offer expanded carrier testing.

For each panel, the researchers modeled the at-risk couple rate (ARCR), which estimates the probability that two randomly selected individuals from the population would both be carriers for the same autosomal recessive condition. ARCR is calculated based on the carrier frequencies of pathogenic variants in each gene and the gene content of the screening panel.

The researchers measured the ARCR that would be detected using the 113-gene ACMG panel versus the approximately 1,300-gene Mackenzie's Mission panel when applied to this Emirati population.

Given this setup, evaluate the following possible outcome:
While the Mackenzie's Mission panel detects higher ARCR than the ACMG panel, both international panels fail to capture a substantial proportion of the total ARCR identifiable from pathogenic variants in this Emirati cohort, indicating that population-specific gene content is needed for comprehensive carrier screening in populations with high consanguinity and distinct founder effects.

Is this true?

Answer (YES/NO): YES